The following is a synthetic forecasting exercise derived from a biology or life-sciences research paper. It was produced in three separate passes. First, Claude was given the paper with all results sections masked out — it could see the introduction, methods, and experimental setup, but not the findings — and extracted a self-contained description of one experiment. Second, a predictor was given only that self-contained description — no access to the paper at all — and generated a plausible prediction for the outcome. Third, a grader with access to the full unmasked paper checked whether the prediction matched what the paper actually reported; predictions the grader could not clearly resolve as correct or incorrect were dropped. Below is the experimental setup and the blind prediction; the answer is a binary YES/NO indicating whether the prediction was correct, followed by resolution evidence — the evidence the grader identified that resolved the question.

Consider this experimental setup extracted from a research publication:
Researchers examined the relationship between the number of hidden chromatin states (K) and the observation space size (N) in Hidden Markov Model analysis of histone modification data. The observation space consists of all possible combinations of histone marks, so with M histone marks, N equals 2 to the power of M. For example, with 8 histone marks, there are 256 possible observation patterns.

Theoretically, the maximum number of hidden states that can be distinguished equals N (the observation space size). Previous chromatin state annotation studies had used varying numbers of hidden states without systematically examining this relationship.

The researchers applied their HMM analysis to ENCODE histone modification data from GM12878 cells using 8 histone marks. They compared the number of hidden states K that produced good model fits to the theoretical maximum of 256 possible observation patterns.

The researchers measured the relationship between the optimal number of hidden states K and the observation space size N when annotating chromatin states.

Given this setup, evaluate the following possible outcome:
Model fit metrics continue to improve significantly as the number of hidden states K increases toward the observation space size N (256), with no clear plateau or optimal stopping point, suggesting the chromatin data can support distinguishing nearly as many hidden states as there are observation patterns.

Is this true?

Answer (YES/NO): NO